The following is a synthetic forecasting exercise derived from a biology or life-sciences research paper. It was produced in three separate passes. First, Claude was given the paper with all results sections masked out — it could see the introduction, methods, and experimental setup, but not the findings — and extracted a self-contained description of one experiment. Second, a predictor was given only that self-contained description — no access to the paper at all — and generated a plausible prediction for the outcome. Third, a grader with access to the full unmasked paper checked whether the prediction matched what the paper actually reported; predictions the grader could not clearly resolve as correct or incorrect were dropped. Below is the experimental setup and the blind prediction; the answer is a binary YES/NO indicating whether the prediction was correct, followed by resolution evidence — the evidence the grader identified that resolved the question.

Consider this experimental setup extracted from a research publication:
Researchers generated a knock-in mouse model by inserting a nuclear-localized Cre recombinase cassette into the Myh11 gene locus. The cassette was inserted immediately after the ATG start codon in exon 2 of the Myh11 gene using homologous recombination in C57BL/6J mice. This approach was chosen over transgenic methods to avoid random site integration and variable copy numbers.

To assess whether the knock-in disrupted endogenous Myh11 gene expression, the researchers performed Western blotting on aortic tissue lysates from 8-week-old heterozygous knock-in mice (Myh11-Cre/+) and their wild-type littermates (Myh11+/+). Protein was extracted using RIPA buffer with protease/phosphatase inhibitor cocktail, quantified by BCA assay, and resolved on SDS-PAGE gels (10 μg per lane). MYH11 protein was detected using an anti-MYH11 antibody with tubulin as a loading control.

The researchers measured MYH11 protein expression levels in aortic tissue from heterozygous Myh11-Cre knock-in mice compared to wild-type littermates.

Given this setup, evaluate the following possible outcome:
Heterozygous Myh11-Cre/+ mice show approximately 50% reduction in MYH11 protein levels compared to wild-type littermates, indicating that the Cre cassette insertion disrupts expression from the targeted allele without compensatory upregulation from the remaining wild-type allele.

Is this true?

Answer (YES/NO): NO